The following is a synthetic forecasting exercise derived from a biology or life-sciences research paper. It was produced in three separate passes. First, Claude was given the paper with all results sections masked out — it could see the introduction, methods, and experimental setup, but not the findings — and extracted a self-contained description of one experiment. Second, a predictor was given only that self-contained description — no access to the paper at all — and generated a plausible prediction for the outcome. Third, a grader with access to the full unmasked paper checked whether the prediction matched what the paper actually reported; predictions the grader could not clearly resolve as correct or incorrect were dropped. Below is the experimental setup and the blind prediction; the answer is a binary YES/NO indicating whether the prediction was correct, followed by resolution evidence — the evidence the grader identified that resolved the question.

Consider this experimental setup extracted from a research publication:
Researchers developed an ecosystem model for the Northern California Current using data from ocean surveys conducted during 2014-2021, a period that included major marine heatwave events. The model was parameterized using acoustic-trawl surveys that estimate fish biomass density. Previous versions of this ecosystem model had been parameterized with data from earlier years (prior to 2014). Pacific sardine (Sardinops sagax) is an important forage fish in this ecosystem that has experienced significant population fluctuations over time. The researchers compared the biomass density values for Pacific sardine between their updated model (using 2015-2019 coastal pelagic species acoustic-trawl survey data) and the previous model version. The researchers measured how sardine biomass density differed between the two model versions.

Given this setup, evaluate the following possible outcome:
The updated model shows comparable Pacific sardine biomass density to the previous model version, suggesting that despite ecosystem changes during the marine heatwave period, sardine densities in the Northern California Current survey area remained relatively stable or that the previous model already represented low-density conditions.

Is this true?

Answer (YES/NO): NO